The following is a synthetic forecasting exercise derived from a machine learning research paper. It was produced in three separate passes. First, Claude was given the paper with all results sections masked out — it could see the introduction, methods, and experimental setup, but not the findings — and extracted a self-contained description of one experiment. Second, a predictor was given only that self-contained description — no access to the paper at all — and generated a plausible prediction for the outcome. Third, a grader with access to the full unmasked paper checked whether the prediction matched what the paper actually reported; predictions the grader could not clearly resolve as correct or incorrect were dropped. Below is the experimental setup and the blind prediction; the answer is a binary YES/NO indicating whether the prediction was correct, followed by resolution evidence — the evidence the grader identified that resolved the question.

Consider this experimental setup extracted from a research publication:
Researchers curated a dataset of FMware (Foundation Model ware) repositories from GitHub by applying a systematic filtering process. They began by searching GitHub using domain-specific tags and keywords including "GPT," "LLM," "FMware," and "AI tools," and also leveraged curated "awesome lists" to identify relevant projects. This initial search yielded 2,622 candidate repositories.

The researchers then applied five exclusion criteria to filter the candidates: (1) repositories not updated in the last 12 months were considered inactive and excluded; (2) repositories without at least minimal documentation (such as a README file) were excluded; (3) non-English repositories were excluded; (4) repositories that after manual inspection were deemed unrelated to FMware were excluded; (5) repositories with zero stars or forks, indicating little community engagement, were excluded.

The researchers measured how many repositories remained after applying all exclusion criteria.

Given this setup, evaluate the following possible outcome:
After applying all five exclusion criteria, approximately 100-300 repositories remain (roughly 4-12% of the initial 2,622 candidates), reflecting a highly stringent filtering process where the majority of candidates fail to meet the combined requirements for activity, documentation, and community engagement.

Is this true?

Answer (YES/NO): NO